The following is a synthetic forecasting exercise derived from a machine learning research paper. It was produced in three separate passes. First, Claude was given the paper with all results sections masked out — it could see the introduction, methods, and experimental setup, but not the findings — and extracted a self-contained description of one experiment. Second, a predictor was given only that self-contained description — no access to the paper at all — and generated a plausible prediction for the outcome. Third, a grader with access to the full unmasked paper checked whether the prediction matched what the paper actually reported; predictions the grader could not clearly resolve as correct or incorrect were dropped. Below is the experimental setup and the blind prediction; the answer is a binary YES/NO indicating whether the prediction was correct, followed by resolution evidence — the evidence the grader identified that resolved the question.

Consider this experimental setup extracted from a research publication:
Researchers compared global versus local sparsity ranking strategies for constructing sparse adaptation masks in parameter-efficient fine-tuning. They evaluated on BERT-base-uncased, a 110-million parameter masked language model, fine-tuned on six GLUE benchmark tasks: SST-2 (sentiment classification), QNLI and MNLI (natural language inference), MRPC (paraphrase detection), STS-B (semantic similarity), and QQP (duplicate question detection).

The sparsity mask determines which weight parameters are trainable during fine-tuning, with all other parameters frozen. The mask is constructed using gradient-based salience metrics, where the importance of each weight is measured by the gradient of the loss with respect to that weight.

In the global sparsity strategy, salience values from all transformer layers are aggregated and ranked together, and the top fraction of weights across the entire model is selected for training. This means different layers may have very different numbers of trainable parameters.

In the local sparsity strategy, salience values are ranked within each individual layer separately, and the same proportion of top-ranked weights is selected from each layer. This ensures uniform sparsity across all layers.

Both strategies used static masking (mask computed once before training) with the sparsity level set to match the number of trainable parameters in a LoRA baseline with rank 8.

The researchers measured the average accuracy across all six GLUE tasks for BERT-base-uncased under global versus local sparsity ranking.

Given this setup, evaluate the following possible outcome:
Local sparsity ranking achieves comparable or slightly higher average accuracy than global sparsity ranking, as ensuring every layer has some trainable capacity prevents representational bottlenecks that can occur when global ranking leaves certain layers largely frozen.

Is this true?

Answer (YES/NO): NO